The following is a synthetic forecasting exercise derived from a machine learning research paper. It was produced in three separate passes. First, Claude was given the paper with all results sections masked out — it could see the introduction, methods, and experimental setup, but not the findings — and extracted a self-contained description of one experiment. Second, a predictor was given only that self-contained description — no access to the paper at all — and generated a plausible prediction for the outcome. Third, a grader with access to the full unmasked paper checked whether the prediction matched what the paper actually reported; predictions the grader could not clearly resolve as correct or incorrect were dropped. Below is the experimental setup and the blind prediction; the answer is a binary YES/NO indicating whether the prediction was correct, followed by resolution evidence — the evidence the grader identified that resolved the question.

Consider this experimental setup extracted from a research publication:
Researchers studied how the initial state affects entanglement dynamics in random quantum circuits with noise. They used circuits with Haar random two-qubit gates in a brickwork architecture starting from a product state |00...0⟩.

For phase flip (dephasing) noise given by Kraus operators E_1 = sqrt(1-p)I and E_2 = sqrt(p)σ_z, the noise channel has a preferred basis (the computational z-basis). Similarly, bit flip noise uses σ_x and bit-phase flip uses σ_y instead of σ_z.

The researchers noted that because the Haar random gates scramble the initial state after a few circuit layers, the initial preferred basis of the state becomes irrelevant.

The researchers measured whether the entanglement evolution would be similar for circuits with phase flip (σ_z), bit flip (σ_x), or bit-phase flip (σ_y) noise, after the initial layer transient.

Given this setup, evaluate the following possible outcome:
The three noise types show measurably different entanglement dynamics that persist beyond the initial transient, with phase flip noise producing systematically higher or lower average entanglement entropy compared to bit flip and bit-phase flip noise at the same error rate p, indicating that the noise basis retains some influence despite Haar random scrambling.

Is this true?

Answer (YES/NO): NO